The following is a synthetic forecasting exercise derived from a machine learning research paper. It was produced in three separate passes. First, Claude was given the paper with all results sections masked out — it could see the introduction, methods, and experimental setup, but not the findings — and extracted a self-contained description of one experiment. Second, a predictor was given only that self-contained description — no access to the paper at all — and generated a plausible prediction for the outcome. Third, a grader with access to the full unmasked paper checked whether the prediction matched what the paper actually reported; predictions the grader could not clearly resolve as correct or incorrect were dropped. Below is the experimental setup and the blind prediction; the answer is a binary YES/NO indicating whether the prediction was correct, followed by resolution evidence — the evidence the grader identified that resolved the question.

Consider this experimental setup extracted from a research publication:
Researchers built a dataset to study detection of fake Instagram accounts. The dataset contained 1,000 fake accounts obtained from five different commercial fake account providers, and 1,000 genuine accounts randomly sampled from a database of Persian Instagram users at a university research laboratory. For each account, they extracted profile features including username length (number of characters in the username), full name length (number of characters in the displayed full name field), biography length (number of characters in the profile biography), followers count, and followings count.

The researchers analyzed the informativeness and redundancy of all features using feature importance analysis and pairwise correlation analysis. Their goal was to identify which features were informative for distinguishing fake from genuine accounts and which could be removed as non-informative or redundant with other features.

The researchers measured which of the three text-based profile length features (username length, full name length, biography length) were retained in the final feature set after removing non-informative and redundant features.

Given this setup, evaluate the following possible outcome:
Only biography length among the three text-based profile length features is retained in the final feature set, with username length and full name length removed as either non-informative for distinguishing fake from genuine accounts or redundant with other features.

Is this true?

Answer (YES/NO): NO